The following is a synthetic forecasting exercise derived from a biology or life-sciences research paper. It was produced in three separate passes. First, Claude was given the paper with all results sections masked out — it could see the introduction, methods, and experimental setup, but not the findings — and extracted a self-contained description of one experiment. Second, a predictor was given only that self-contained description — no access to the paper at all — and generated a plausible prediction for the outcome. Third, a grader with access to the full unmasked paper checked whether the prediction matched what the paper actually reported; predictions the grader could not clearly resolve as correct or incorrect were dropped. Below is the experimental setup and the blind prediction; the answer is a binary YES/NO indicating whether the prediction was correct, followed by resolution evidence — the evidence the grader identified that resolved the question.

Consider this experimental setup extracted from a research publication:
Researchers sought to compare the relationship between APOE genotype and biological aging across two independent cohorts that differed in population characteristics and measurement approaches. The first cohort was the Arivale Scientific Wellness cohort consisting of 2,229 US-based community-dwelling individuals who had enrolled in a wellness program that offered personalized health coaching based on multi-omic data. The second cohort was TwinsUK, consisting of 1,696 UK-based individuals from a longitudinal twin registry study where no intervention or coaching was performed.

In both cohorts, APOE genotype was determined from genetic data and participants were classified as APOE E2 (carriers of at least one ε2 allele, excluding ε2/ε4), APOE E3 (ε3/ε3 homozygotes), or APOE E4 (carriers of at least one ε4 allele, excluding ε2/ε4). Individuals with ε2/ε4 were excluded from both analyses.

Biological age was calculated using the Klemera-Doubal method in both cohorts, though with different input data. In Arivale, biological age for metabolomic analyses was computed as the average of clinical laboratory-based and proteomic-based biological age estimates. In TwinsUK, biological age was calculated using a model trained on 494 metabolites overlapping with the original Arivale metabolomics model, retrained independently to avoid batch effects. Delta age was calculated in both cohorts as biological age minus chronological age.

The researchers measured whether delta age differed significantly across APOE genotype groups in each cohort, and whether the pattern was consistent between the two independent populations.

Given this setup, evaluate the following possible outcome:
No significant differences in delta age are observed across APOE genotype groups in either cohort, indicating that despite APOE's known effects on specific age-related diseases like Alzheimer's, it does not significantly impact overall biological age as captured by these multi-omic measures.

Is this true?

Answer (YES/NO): NO